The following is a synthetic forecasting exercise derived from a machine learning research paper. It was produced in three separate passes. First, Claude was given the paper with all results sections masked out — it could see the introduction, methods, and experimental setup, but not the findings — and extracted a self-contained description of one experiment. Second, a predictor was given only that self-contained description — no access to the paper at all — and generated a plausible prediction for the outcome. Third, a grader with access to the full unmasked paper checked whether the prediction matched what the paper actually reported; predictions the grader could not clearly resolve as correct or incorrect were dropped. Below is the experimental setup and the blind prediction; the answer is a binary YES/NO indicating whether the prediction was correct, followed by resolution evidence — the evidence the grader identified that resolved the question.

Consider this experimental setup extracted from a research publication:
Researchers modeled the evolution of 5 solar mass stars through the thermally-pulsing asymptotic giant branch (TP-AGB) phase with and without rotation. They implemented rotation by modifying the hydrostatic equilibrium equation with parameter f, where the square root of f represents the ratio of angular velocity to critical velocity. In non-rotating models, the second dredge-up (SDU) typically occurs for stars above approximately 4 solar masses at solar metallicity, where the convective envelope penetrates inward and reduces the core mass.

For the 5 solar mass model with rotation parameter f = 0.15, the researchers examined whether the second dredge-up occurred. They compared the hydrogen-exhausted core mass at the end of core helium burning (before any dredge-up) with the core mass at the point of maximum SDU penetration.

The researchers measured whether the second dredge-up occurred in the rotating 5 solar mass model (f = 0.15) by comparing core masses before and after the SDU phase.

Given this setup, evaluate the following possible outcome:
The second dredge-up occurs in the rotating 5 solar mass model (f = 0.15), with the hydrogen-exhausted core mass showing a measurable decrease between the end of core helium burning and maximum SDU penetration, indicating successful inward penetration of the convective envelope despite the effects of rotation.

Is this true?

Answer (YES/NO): NO